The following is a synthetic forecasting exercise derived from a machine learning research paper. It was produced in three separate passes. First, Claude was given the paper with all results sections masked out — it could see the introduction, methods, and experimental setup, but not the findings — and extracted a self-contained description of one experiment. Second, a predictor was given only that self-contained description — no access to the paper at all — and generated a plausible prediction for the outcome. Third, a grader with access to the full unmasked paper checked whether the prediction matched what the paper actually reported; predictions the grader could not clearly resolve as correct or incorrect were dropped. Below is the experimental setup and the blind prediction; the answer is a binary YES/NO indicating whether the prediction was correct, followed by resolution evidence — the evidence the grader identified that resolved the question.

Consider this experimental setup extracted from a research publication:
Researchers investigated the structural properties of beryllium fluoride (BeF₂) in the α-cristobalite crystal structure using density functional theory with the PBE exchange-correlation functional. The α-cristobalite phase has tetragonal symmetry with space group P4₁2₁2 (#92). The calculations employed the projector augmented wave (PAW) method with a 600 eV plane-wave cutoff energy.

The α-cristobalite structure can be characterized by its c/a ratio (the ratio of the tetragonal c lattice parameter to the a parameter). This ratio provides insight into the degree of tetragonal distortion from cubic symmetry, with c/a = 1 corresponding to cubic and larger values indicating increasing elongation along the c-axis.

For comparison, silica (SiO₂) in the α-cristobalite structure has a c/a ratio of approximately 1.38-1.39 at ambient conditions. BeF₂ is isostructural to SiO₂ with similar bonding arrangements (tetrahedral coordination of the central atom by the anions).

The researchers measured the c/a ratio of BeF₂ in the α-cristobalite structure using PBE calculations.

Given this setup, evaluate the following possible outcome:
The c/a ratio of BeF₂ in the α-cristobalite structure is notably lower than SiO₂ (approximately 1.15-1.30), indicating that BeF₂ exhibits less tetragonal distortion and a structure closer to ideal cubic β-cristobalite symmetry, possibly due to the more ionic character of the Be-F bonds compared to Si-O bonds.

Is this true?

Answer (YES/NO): NO